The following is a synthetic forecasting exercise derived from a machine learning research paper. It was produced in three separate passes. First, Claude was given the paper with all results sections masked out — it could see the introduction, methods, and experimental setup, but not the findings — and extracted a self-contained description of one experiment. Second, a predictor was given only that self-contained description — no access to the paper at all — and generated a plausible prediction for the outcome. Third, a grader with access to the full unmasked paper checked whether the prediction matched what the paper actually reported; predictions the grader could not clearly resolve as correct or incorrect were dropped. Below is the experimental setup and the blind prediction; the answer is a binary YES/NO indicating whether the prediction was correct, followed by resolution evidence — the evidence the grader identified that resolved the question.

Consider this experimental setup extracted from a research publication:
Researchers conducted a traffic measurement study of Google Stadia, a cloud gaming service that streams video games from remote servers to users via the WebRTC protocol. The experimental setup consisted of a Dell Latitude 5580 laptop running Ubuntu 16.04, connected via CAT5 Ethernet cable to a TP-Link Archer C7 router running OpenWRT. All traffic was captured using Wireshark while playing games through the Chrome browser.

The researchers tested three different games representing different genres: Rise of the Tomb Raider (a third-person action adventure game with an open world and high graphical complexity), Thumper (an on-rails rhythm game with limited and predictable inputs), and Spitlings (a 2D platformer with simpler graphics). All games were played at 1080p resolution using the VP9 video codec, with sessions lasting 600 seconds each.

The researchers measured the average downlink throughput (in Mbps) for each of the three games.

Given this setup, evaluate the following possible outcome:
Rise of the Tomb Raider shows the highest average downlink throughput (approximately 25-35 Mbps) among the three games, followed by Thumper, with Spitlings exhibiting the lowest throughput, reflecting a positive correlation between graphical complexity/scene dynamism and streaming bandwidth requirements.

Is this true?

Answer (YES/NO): YES